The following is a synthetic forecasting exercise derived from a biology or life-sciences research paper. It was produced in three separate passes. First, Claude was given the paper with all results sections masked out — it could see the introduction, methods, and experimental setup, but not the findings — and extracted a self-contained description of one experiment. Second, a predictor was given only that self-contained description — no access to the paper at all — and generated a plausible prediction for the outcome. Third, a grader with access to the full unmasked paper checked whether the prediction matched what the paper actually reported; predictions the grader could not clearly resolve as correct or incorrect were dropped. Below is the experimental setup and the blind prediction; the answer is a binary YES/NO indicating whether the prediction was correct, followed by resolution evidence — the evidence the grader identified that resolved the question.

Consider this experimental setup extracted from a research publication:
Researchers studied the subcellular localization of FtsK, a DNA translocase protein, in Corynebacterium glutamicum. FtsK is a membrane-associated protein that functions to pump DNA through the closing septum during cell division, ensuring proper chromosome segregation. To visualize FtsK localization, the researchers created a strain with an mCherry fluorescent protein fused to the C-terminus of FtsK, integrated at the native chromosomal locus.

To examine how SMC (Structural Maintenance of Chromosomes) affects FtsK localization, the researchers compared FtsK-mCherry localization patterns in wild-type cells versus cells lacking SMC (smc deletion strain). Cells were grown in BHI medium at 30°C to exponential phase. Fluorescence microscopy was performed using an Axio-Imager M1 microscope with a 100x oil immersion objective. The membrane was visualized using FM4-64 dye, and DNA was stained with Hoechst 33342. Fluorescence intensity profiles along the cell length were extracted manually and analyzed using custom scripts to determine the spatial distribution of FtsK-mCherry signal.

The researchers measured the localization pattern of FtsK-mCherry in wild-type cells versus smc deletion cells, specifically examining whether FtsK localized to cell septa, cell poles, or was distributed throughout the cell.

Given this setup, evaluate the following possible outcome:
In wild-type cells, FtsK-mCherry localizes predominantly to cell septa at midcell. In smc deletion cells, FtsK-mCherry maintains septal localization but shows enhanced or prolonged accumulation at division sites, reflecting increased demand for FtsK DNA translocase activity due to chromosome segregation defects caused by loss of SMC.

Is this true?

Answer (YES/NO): YES